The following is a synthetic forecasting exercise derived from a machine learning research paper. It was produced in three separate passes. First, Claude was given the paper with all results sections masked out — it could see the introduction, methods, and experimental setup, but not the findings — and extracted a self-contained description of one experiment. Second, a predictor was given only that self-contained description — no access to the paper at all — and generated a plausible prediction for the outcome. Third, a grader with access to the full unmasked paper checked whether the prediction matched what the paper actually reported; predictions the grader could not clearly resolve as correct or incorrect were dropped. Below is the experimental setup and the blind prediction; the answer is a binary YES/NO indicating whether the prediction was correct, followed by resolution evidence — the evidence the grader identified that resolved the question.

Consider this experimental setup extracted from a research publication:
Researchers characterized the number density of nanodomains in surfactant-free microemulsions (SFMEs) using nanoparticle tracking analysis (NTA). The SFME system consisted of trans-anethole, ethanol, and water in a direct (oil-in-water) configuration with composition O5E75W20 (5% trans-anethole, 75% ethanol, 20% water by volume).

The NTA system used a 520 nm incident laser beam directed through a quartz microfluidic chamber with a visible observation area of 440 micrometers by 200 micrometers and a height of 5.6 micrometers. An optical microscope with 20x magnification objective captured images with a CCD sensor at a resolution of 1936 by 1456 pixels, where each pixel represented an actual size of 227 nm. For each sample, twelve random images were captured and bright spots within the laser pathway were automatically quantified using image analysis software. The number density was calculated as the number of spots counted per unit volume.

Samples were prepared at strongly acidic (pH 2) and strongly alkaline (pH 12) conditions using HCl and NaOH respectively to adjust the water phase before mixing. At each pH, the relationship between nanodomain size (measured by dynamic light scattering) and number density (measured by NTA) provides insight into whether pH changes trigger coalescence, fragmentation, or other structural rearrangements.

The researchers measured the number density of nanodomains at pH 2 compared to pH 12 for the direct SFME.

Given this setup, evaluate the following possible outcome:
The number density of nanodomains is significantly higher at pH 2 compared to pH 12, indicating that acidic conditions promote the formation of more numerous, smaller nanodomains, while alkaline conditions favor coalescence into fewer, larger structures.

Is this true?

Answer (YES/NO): YES